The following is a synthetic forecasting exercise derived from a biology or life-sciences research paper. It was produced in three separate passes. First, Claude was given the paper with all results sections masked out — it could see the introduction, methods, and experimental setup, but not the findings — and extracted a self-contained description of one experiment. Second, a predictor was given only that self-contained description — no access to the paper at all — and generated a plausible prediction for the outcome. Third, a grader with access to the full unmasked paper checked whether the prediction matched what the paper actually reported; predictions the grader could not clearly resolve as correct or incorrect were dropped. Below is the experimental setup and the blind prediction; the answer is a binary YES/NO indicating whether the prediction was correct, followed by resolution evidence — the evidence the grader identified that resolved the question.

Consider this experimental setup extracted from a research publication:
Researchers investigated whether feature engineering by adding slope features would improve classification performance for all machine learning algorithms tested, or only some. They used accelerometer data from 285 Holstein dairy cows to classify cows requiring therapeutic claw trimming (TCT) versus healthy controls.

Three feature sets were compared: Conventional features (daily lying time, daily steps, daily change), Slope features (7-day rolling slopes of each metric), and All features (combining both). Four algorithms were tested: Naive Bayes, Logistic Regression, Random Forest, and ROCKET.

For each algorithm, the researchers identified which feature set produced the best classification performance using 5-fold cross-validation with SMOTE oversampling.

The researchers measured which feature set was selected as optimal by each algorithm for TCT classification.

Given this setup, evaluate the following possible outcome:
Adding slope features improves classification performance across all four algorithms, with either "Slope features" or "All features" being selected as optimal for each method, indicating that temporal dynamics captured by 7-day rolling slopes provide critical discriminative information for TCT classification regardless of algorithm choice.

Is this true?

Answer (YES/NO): YES